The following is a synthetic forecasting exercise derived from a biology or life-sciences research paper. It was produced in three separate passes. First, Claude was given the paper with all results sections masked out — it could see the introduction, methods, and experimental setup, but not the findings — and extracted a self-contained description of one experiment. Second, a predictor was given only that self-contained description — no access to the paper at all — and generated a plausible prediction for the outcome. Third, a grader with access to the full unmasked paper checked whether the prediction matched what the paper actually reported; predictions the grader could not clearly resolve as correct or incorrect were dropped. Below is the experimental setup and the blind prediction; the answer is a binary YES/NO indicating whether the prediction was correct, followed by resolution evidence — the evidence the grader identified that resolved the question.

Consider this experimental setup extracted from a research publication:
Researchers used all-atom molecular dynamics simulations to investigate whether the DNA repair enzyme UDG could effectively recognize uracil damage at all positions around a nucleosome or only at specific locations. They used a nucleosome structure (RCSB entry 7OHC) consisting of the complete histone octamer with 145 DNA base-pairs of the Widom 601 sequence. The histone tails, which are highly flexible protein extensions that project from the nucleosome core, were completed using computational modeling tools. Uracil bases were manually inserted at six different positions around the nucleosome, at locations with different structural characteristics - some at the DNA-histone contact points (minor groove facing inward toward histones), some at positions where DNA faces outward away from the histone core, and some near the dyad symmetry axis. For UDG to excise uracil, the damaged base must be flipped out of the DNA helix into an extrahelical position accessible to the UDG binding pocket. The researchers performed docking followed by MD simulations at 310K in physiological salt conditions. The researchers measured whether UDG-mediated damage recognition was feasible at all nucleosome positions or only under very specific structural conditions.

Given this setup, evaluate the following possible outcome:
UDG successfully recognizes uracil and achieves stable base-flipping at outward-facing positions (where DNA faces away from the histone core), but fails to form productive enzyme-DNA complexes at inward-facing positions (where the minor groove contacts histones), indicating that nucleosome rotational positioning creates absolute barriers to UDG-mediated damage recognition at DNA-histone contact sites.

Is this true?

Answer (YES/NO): YES